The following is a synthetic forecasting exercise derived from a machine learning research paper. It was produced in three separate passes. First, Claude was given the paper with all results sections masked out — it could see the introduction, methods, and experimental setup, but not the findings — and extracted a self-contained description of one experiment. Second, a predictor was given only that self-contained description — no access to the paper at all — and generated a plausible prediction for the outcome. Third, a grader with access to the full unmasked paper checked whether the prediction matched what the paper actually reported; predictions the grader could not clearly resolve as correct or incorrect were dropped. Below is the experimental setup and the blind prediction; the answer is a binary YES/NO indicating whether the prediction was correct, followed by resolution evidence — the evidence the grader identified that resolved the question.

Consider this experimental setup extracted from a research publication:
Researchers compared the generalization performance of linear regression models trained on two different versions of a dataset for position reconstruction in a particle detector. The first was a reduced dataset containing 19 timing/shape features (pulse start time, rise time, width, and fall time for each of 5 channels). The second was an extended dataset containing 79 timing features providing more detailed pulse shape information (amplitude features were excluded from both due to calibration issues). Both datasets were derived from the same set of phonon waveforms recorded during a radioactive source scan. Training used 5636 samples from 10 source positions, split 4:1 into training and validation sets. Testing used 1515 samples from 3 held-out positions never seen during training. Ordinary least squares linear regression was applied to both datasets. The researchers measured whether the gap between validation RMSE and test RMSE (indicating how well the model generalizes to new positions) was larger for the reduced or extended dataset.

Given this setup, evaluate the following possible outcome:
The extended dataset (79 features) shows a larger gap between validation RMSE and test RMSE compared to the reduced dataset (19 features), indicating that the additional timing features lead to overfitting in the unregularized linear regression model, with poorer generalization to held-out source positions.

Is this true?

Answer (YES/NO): NO